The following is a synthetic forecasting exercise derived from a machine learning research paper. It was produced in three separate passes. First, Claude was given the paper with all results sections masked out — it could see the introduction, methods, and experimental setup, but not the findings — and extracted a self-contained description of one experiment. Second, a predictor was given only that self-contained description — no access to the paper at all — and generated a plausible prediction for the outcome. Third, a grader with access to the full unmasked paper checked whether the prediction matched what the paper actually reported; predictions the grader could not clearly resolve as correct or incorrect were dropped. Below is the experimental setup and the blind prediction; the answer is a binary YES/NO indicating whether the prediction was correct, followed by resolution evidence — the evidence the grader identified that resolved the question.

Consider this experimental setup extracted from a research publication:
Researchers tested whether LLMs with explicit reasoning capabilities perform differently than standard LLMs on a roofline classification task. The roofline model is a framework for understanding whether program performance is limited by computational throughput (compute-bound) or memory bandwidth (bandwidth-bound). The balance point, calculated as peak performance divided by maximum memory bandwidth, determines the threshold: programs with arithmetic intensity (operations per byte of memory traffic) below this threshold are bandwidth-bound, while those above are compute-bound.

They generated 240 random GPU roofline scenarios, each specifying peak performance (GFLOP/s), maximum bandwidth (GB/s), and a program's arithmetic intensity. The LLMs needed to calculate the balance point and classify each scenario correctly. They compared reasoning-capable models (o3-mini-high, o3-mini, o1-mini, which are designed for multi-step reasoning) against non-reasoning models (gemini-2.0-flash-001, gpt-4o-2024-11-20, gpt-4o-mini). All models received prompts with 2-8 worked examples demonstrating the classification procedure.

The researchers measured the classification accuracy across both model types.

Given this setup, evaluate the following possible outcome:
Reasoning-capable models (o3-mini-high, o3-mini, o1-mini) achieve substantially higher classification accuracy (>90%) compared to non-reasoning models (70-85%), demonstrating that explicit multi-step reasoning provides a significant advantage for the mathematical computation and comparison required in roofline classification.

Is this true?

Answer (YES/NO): NO